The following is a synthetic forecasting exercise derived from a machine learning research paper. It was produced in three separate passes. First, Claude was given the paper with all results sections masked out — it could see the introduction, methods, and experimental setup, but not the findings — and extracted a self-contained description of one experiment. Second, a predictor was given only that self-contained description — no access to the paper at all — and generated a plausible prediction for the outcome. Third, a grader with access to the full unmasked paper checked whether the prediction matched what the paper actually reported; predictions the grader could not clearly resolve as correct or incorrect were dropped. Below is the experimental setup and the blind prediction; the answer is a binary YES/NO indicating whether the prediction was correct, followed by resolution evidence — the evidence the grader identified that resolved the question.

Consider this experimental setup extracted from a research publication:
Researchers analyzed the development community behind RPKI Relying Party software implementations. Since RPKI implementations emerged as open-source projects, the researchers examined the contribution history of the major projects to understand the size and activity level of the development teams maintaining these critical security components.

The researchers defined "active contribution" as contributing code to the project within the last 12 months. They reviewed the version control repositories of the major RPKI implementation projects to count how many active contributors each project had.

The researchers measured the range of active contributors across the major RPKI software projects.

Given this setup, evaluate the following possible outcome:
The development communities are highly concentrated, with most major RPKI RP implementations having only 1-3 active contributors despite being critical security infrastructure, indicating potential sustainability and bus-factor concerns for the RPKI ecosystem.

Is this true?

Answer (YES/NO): NO